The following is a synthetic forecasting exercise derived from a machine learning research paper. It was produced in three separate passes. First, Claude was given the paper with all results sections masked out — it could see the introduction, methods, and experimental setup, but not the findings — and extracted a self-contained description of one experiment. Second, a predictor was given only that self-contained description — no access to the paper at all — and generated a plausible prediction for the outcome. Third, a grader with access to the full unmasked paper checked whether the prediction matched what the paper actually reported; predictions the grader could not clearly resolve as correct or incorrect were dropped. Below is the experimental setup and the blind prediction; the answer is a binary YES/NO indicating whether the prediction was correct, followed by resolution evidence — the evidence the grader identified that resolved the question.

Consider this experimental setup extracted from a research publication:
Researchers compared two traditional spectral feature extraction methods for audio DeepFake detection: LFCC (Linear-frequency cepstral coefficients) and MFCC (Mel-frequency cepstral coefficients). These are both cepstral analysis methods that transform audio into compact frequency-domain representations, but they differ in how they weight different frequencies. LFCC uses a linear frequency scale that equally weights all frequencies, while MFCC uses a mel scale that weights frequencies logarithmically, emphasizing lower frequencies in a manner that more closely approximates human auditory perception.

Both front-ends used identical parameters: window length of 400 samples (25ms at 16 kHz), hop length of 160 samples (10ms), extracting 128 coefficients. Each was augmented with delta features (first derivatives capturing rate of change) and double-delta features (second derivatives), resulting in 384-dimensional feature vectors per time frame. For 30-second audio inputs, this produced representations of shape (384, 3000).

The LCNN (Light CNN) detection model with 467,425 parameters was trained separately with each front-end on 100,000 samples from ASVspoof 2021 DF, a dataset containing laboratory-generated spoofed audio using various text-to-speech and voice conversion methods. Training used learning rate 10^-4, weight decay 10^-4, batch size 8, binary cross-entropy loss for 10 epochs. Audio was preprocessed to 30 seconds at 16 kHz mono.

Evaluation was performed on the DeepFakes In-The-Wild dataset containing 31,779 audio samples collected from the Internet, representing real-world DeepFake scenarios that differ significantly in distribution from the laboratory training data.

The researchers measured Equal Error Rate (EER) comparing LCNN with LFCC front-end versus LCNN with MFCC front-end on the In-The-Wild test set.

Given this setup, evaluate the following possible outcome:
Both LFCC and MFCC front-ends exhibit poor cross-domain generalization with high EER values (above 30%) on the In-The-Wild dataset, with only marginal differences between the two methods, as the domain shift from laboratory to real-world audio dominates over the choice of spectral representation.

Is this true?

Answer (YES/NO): NO